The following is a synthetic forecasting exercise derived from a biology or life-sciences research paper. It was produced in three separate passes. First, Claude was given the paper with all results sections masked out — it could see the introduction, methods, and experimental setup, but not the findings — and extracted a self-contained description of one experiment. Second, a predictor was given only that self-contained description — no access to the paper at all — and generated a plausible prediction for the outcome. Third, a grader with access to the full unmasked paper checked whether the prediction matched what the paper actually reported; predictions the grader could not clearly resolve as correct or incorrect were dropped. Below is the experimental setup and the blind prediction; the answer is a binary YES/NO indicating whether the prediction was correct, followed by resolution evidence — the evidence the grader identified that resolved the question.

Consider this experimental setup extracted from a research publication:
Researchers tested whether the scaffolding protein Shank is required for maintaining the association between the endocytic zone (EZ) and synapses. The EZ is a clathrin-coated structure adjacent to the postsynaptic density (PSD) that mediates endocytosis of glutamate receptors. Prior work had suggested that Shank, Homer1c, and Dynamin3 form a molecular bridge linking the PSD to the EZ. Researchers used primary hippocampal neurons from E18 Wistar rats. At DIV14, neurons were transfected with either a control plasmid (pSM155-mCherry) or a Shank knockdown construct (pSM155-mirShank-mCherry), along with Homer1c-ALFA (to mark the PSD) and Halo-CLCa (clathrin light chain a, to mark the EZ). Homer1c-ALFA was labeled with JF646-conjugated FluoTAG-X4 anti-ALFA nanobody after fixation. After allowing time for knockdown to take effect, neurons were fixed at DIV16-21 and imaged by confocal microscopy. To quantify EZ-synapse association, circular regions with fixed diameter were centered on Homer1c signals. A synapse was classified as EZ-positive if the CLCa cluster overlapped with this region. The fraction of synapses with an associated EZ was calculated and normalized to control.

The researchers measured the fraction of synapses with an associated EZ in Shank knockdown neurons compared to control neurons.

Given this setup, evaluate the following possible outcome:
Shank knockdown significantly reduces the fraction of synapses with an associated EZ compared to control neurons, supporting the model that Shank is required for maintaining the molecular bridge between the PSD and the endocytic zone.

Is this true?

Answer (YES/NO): YES